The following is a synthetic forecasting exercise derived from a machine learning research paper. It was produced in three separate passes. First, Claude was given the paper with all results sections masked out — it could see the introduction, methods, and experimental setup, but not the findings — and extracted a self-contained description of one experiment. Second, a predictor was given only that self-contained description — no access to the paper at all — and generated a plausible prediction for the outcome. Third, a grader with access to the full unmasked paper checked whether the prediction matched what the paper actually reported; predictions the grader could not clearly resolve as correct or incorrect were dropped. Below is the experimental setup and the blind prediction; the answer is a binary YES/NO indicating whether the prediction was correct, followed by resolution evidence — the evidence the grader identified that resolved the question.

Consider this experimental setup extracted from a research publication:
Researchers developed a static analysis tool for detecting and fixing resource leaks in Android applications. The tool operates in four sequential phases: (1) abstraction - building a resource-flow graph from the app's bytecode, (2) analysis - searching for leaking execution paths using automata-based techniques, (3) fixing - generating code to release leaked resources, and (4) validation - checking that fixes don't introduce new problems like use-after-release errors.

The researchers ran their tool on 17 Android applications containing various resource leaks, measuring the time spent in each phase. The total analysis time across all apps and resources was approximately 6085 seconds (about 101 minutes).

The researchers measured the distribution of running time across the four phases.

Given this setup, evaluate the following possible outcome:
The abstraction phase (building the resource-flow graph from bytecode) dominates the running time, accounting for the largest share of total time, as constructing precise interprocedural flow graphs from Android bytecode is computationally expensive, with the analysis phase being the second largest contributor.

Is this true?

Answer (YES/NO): NO